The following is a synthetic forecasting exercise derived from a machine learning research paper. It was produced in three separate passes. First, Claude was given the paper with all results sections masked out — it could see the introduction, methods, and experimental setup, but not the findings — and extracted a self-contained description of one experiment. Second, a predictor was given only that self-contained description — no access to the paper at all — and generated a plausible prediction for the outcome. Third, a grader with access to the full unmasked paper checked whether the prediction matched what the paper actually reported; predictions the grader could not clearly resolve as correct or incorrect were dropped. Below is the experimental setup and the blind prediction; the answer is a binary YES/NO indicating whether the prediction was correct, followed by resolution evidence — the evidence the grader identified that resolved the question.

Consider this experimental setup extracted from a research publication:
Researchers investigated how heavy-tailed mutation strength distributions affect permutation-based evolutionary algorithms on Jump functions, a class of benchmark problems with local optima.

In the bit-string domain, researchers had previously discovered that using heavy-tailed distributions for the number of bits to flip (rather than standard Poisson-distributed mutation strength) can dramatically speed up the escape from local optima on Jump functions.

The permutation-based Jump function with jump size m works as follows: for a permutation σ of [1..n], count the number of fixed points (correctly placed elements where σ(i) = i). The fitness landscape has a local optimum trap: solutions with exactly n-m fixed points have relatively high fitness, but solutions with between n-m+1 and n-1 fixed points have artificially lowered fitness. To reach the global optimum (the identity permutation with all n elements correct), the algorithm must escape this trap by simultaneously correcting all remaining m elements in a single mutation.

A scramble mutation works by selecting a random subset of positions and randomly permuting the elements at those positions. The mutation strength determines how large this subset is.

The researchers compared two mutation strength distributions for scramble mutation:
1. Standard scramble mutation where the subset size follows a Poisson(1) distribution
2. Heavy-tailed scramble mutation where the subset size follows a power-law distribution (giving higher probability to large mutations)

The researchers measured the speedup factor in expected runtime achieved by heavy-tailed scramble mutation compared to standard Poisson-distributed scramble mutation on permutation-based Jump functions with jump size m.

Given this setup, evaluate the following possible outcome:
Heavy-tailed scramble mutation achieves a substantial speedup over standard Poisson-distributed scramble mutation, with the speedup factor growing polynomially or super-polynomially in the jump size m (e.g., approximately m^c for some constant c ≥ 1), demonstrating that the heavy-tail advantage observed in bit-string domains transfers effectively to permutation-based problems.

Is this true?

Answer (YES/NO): NO